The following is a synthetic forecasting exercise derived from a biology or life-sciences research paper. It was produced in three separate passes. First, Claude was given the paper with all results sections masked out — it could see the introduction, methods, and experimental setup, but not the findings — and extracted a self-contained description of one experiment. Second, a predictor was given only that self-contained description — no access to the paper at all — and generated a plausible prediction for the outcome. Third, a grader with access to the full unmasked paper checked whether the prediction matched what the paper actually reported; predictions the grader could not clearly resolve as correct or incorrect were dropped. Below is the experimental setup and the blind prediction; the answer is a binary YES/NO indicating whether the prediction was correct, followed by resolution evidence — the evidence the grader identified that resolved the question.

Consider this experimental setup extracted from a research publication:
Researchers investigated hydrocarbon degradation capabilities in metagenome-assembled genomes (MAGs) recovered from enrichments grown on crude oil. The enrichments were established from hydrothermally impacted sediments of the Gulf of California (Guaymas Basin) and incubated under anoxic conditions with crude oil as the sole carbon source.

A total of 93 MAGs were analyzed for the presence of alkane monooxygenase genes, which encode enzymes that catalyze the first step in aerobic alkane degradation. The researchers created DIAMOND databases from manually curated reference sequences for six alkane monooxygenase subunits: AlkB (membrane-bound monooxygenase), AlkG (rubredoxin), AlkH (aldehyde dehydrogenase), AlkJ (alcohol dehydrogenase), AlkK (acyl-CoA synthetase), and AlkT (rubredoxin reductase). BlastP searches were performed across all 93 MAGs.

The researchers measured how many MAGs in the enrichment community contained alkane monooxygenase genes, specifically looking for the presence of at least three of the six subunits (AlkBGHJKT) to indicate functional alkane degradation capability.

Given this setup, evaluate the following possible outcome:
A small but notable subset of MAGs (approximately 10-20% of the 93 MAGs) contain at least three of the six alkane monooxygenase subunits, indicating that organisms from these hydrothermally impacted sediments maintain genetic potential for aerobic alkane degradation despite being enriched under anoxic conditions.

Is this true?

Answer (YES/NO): YES